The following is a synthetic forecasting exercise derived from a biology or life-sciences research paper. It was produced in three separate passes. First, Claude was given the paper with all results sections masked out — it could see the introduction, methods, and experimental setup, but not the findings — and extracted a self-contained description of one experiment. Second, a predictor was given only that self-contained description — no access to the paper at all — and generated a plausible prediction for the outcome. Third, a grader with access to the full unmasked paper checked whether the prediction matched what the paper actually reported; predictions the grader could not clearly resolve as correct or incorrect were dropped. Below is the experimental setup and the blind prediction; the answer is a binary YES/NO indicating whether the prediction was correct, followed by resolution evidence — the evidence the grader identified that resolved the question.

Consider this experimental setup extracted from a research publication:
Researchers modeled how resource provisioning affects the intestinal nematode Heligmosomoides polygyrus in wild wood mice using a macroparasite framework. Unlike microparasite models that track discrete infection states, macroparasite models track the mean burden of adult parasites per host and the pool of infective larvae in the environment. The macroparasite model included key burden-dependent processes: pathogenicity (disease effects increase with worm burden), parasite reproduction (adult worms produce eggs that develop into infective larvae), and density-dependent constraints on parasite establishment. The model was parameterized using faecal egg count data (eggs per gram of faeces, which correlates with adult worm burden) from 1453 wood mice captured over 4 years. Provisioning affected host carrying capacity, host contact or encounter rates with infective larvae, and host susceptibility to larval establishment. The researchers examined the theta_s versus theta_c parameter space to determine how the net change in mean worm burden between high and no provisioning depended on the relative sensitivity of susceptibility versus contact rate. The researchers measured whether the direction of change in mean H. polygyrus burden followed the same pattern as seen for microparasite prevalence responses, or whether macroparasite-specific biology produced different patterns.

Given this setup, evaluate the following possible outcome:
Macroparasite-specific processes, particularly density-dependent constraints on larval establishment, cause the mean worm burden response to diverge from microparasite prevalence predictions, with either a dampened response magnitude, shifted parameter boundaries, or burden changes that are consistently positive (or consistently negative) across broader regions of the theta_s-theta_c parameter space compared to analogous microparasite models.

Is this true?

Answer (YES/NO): NO